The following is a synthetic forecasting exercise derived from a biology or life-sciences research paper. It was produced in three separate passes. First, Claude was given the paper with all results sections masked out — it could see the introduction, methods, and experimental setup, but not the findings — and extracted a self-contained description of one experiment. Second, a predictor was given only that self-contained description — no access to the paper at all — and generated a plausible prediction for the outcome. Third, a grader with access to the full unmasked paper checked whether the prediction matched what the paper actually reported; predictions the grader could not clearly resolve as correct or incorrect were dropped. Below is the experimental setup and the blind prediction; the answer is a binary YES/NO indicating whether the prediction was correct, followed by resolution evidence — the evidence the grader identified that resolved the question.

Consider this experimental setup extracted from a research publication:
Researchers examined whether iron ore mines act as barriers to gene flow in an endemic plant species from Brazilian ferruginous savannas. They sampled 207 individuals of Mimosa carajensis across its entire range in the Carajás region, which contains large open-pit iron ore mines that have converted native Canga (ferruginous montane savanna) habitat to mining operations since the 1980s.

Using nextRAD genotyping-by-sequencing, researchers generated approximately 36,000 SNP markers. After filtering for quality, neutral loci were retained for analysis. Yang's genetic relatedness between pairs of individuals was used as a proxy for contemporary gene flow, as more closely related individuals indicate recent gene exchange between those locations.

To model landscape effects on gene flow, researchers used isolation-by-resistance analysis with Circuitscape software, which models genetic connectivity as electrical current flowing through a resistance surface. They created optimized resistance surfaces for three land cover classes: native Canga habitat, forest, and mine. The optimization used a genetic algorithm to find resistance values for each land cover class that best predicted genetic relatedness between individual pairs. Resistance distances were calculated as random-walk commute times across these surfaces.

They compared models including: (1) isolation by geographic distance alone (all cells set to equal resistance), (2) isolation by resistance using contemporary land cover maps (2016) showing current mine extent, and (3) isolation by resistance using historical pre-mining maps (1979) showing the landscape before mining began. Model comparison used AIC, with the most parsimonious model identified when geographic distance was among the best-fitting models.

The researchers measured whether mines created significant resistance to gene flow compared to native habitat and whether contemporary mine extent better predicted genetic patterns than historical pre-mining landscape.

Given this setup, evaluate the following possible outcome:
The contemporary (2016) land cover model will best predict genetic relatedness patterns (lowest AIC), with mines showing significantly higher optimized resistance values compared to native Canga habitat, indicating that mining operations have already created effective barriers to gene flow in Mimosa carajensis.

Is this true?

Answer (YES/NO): NO